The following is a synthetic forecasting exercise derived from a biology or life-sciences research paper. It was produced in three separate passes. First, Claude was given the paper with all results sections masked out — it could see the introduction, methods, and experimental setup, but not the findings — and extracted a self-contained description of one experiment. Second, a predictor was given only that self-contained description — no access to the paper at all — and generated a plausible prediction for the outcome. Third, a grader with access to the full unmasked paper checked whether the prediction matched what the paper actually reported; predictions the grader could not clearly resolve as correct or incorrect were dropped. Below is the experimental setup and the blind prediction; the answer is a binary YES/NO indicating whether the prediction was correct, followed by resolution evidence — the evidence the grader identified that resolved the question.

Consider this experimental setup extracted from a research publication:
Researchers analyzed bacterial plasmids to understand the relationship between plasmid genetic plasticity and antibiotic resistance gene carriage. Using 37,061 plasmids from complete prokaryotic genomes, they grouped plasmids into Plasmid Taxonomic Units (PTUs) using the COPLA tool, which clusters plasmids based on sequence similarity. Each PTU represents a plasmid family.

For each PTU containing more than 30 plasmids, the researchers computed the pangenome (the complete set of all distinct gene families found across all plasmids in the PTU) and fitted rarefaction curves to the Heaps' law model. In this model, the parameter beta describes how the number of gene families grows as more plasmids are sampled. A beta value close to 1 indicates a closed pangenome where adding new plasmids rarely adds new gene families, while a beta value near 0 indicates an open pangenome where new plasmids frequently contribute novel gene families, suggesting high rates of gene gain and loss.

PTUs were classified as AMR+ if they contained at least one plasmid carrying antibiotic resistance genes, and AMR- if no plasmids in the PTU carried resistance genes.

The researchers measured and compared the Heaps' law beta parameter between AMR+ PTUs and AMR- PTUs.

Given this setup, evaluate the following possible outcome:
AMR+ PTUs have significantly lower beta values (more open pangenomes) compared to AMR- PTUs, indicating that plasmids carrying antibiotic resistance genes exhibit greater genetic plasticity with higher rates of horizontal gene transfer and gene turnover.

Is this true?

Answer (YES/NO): NO